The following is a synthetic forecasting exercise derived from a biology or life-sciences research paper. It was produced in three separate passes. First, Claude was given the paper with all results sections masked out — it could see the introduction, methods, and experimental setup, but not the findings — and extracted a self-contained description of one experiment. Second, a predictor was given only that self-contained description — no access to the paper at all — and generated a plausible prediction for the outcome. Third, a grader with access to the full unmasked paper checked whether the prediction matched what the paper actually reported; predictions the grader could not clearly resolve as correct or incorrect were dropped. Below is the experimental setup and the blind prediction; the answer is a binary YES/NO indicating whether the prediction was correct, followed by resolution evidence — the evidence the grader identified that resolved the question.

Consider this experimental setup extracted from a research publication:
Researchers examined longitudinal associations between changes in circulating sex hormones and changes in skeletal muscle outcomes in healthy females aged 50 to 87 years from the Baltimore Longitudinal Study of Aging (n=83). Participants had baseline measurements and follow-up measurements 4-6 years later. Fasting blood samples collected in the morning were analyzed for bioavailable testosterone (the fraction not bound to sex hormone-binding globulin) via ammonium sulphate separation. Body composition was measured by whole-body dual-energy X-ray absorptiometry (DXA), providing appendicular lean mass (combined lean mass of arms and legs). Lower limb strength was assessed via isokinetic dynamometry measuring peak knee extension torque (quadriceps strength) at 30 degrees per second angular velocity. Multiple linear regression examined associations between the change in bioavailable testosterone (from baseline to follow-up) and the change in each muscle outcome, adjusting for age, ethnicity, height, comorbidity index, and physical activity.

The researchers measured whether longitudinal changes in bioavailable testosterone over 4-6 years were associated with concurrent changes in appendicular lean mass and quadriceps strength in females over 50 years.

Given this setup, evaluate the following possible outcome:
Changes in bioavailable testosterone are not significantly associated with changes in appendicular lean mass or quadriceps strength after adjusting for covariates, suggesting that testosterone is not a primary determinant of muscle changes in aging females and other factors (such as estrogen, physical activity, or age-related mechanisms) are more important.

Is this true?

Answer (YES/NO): NO